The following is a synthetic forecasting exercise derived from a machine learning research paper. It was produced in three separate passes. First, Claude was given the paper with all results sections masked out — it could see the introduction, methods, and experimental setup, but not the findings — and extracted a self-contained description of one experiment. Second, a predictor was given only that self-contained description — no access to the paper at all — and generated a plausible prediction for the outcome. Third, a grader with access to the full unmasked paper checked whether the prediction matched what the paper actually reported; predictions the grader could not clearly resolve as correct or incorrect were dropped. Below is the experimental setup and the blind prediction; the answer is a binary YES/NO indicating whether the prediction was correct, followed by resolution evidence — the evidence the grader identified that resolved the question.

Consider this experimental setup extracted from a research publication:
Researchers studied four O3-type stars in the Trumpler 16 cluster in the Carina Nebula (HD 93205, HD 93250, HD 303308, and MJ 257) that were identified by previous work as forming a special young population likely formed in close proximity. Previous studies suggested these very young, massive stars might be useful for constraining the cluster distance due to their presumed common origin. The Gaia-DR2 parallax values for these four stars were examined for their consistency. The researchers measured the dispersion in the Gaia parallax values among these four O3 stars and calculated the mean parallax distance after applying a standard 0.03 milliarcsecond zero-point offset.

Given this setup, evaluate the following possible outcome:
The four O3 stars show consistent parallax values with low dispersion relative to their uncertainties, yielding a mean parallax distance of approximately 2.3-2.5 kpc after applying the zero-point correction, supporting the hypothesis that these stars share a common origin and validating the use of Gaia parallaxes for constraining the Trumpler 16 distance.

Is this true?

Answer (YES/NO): YES